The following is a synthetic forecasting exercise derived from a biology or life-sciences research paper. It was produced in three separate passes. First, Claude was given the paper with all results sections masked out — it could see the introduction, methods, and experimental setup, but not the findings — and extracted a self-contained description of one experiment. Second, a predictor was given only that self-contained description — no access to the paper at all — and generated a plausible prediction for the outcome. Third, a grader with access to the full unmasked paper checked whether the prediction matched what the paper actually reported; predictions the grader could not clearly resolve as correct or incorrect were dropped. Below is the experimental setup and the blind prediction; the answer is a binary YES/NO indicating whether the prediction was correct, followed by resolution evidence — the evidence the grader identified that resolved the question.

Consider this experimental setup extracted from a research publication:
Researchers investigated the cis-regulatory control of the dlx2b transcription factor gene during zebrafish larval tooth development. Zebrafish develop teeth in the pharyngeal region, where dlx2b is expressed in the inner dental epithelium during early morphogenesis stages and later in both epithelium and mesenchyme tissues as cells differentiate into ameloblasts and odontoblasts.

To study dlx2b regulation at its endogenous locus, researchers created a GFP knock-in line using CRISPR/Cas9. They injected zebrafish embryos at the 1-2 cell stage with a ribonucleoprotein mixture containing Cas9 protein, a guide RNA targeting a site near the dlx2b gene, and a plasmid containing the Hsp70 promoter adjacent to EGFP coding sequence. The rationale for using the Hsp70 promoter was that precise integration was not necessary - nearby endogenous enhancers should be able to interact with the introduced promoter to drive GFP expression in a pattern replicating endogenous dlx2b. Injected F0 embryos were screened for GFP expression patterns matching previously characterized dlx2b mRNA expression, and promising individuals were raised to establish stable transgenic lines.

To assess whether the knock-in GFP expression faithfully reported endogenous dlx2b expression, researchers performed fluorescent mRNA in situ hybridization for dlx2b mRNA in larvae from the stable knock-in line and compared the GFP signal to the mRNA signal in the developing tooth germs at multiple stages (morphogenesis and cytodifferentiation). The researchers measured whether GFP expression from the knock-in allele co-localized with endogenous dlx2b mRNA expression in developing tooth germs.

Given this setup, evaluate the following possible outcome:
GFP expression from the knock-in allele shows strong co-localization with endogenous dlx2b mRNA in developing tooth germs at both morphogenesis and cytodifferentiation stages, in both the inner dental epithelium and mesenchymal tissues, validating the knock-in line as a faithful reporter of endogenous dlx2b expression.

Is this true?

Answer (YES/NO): NO